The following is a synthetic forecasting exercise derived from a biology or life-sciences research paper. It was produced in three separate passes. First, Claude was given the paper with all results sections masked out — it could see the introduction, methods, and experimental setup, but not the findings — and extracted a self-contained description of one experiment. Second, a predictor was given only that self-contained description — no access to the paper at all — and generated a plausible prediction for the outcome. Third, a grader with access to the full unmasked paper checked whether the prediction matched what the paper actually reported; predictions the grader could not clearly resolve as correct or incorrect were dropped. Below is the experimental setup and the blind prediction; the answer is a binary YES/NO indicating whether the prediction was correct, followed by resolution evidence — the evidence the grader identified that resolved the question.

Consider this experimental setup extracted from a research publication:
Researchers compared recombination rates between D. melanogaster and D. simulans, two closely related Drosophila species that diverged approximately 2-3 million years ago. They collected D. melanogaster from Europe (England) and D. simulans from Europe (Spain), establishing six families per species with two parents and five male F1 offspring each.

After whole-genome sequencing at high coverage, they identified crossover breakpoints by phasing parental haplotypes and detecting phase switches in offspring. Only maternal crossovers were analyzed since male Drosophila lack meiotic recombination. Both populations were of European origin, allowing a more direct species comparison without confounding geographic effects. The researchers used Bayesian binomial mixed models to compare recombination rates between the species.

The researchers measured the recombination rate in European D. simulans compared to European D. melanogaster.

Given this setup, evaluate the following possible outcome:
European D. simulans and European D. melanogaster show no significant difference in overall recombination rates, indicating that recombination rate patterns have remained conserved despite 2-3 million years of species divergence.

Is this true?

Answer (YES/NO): NO